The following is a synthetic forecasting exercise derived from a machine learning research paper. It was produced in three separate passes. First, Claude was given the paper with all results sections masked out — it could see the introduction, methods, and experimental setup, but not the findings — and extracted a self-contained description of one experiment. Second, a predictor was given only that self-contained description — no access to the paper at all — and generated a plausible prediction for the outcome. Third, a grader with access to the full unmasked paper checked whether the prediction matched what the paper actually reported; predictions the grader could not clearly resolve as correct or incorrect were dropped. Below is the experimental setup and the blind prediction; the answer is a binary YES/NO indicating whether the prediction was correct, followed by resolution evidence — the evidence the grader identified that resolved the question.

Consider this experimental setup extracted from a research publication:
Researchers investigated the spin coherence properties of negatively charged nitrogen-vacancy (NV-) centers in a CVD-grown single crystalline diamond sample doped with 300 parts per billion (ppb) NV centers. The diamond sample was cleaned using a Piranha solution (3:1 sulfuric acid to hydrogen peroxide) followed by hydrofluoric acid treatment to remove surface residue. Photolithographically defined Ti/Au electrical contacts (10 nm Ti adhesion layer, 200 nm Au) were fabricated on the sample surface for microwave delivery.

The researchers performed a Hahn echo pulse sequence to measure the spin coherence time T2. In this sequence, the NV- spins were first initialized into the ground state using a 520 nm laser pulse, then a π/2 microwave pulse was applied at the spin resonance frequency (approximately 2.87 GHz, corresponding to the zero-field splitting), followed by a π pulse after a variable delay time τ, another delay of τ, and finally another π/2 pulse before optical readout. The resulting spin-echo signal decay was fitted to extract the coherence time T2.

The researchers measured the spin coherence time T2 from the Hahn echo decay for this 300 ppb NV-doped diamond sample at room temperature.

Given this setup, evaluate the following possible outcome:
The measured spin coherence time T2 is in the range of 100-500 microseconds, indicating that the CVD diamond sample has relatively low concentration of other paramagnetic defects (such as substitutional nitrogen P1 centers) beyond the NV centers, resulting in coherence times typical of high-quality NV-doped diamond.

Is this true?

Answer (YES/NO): NO